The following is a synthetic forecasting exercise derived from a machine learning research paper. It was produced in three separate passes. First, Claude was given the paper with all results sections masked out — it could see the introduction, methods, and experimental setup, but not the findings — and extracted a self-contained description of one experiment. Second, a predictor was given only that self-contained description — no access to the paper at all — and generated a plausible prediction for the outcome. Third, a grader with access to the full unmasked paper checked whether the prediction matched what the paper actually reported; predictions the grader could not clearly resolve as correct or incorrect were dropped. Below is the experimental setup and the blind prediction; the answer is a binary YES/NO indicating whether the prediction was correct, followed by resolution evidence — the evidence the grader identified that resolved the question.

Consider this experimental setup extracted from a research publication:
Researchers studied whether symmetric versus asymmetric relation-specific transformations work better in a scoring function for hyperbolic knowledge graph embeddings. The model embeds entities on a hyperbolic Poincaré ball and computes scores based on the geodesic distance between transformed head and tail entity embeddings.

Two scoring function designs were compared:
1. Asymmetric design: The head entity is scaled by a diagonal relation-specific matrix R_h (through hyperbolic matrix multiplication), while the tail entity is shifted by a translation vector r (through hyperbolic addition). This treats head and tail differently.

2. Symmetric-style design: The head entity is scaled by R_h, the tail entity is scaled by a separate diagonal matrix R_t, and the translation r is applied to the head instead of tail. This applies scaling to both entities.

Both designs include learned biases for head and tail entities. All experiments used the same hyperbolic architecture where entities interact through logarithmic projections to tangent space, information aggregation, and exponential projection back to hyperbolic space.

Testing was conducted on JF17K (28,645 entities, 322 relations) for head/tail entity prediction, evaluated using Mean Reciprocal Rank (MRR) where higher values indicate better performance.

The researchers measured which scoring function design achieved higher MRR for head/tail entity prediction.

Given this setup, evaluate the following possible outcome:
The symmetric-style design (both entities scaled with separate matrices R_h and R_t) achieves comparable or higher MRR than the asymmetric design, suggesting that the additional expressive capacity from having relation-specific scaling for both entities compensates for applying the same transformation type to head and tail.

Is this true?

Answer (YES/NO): NO